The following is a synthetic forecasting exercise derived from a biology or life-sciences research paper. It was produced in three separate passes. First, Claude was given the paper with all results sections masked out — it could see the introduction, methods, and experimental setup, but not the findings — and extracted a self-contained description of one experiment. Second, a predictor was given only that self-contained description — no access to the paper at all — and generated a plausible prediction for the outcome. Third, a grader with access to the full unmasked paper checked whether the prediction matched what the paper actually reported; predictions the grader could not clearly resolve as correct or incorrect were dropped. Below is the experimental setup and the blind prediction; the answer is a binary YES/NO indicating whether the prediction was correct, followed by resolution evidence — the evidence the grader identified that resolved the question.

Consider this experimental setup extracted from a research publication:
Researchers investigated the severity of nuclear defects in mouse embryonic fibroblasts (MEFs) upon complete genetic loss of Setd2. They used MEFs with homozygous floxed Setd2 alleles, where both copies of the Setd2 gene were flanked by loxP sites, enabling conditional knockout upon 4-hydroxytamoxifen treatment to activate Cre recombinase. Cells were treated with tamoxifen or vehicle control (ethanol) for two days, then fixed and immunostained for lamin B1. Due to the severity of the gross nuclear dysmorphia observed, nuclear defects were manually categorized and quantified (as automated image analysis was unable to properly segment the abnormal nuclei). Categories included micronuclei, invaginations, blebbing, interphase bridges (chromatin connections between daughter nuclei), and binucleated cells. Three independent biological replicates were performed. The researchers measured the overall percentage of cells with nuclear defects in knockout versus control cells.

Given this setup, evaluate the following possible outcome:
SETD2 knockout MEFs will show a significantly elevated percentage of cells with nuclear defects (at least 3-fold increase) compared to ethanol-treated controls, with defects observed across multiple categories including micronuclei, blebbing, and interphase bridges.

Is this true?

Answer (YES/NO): YES